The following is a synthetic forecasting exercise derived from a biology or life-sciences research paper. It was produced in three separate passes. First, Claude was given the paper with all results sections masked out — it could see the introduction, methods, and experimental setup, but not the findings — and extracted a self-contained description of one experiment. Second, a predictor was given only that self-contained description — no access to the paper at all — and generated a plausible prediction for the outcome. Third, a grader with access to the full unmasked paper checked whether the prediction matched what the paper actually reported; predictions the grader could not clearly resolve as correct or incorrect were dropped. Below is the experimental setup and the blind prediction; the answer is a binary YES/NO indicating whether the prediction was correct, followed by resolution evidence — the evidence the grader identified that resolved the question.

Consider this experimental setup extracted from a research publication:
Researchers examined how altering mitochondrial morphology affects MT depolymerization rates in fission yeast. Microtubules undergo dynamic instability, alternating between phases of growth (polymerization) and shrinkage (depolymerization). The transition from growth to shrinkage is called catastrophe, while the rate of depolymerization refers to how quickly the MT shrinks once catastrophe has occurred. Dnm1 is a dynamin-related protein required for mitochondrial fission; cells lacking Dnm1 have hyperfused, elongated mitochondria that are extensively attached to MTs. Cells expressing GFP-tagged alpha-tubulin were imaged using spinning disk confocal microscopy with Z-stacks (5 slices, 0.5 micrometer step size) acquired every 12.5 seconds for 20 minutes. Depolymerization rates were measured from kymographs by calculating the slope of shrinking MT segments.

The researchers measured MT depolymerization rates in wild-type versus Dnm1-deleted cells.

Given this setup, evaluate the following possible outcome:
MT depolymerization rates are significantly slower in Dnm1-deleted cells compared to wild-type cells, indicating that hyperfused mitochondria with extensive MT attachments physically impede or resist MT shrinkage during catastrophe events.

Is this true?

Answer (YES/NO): YES